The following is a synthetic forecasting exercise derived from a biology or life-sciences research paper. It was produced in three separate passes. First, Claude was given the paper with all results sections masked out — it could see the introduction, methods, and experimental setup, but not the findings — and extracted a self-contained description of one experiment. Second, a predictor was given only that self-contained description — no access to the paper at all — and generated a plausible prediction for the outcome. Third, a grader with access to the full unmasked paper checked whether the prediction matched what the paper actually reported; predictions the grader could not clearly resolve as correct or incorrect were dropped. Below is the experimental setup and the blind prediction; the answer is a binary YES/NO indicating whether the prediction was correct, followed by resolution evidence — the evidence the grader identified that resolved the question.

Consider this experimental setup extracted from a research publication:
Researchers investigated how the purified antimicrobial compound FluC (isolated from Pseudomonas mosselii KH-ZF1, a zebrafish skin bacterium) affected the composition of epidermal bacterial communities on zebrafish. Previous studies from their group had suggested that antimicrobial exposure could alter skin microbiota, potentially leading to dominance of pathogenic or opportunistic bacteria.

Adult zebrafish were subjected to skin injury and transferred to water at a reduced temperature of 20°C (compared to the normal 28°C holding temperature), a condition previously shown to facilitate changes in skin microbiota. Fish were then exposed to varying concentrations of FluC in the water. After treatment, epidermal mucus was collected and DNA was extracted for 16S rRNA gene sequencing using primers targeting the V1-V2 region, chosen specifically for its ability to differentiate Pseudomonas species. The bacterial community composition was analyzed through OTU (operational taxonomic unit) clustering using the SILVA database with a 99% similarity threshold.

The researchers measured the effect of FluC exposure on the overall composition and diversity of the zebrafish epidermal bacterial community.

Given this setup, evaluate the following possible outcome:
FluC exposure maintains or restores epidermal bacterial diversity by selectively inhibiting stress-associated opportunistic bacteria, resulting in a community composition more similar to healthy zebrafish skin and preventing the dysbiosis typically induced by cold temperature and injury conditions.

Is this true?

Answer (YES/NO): NO